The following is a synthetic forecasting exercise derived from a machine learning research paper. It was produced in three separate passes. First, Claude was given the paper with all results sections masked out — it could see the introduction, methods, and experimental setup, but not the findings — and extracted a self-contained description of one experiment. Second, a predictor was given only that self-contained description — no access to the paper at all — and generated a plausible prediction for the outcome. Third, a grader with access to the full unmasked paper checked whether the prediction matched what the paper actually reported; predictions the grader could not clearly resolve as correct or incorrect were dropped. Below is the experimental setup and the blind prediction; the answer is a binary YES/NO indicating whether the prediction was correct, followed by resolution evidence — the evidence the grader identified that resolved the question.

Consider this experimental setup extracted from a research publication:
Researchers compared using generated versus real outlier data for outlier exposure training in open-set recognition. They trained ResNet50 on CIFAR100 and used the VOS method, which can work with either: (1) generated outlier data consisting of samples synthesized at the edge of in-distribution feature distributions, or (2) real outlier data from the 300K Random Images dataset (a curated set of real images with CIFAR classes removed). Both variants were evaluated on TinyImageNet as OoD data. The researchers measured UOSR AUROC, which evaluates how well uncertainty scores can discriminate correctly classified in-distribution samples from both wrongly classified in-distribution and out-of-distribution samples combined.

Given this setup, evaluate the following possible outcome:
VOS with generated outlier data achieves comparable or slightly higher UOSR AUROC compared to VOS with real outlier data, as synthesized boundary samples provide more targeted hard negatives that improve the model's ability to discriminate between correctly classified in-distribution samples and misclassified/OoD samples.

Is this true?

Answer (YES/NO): NO